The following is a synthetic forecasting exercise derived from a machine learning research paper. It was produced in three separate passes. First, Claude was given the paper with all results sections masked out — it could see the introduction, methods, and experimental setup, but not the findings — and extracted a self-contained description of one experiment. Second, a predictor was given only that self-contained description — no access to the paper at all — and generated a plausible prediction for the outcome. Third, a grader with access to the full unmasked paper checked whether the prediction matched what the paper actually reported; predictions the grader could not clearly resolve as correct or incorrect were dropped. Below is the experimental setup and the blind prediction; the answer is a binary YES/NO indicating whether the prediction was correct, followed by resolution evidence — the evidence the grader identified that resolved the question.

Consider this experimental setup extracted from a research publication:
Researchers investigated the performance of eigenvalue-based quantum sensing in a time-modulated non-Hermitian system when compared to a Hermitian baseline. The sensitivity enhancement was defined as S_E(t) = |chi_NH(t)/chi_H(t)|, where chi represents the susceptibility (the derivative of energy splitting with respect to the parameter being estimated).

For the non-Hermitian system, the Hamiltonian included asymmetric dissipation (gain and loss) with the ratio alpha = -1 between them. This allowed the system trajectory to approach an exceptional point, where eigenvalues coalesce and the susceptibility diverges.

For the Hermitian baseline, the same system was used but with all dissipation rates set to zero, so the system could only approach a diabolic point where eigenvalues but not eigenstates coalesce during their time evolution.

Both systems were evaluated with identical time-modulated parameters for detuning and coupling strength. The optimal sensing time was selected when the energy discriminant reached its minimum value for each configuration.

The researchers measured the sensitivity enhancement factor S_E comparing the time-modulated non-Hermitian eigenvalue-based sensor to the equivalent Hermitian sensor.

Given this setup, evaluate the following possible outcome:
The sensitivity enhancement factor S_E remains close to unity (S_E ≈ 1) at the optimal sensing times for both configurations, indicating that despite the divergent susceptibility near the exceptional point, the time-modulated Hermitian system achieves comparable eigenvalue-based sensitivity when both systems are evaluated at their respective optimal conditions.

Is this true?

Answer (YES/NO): NO